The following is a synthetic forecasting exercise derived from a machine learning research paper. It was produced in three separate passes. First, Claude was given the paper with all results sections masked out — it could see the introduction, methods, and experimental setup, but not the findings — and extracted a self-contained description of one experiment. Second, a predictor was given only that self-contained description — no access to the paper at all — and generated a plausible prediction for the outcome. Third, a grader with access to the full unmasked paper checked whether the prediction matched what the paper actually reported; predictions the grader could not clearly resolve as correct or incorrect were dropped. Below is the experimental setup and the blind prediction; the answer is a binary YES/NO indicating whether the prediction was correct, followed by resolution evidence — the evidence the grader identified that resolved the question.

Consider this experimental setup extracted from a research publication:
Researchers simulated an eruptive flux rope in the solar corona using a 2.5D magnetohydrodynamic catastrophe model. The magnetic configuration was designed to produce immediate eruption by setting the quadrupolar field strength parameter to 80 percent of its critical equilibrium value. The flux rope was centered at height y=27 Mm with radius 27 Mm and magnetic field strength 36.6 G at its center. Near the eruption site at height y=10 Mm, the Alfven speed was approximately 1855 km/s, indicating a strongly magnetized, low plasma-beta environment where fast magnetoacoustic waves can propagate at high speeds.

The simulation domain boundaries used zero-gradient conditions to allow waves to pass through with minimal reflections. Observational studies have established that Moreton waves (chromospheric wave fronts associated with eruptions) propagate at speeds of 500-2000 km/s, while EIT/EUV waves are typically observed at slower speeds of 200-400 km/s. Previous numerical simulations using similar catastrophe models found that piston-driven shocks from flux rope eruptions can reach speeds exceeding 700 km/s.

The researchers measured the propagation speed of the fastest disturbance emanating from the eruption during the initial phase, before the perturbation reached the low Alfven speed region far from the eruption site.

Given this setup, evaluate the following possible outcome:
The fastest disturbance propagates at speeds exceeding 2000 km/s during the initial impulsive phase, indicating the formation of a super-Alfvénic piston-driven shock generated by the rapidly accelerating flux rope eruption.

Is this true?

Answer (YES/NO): NO